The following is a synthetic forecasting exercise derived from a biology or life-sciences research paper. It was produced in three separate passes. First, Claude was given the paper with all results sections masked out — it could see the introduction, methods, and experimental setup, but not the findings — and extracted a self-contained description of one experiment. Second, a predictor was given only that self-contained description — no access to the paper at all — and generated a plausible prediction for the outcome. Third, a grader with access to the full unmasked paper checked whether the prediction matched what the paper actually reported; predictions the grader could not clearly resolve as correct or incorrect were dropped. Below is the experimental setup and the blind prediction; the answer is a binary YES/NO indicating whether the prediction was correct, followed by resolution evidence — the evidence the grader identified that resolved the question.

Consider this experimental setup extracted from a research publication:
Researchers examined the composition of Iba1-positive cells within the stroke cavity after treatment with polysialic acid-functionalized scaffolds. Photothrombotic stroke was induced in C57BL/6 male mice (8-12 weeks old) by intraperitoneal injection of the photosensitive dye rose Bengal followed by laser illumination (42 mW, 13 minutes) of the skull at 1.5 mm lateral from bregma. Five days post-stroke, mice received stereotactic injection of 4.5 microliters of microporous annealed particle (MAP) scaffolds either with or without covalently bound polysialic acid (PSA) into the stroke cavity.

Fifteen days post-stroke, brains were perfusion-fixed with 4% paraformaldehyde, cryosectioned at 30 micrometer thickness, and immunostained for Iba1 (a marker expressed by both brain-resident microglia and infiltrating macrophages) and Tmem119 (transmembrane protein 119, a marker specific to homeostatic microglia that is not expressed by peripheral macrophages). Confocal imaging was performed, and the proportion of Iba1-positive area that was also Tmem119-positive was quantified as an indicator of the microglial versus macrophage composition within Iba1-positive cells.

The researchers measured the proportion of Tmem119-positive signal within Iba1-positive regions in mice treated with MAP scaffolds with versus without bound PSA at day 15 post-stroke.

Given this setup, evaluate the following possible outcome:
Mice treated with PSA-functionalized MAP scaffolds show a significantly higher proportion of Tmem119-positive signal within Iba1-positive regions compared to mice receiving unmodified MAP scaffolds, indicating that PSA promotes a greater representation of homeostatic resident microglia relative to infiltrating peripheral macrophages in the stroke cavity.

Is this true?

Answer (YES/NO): YES